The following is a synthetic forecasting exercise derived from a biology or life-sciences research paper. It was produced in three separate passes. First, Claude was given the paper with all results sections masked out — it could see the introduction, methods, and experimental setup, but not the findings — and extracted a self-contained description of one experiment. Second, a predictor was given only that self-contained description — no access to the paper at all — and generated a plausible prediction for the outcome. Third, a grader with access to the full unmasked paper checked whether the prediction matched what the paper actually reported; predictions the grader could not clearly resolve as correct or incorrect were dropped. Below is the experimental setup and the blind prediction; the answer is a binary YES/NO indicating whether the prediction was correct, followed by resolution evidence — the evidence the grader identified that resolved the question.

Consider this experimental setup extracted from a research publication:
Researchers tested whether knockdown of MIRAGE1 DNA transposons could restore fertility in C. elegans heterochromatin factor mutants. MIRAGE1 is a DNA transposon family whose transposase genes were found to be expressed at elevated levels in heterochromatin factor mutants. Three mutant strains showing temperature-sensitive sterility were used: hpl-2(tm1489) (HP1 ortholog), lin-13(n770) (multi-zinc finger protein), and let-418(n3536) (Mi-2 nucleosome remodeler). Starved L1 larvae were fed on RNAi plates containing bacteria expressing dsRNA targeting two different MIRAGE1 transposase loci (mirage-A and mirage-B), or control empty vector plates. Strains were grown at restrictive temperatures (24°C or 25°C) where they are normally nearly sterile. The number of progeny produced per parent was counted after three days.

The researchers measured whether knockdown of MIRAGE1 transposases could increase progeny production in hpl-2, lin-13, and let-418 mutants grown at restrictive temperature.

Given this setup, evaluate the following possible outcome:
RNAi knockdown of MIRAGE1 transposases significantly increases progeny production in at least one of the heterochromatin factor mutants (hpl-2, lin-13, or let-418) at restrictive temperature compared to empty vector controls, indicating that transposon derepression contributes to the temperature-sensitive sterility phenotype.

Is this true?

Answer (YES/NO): YES